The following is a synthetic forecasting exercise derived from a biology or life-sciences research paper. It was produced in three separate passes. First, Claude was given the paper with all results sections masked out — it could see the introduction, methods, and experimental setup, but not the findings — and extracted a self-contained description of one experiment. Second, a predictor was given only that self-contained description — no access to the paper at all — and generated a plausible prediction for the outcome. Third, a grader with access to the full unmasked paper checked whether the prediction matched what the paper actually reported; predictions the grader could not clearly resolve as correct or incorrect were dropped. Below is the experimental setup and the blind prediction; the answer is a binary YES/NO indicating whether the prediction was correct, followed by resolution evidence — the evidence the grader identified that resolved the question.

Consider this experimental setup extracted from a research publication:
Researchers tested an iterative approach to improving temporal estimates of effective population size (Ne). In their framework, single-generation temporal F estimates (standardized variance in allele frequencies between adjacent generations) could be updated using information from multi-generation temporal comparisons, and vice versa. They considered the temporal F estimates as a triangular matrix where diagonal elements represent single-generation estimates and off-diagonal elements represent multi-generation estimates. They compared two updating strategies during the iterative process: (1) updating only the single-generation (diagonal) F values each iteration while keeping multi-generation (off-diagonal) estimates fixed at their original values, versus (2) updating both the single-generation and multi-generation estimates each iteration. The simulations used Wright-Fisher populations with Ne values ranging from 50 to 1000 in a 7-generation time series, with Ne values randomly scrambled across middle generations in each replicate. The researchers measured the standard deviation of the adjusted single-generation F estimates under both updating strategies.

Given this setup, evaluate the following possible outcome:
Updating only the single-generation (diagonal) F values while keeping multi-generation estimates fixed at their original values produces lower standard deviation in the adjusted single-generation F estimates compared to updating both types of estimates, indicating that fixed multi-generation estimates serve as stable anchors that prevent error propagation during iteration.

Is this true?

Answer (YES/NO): NO